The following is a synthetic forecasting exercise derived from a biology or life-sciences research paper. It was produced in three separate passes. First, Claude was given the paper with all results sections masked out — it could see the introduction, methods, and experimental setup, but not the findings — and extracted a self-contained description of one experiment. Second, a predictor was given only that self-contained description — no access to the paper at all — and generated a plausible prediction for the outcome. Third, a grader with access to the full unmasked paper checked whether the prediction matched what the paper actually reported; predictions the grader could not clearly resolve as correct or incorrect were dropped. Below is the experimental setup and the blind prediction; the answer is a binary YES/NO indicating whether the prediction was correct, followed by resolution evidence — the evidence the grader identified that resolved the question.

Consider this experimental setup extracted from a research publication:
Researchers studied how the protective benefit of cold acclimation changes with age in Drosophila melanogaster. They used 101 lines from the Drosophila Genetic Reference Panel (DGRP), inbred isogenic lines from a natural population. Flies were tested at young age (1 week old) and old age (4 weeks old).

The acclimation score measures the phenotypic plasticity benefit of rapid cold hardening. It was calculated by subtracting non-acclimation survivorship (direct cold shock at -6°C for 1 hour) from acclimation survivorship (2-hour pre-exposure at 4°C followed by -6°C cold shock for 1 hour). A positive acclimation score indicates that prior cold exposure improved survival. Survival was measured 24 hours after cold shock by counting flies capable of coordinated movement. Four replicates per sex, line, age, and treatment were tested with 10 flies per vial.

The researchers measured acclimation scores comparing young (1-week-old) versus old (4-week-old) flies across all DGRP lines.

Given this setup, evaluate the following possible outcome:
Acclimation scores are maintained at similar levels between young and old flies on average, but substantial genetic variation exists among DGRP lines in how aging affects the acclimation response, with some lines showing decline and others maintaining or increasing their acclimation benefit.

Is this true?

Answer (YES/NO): NO